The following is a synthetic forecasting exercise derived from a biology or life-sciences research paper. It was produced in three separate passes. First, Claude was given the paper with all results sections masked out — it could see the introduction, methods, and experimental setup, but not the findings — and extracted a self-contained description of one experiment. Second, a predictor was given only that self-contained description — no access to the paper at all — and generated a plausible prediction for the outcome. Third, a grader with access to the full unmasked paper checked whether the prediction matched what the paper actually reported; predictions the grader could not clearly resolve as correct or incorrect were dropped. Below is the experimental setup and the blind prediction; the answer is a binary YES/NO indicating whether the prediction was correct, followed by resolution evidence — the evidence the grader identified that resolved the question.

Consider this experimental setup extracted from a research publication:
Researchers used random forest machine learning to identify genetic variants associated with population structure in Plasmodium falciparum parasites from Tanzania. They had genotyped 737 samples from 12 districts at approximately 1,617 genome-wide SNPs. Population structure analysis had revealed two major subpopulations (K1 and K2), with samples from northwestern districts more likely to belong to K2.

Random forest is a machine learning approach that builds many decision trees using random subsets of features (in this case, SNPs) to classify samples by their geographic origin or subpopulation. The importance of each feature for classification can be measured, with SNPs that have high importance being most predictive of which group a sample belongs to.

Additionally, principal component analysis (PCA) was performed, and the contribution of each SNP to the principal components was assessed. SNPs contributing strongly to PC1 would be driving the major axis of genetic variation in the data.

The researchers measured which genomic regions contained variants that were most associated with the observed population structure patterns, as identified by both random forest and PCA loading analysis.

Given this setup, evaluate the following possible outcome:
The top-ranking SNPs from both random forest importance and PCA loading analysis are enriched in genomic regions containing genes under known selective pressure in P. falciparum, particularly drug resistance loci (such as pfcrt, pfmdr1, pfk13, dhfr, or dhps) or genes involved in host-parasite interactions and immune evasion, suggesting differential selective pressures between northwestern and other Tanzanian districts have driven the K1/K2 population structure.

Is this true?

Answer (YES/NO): NO